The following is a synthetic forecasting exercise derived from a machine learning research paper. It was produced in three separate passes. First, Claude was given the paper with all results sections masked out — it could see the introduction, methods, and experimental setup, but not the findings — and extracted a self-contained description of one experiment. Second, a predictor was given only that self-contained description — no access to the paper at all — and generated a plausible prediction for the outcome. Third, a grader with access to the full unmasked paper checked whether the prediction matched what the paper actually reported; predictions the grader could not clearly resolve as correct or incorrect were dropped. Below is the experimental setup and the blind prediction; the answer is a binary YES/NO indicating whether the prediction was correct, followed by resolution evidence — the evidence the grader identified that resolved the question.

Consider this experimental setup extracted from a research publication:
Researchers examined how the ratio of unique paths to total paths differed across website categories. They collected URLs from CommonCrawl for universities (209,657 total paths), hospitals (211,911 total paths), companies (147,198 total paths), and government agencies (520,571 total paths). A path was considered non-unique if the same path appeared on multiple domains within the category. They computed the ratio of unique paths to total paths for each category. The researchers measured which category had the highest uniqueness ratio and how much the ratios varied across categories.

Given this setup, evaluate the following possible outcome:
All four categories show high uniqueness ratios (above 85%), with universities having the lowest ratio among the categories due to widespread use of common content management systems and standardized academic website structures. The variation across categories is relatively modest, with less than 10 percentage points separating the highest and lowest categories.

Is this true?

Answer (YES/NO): YES